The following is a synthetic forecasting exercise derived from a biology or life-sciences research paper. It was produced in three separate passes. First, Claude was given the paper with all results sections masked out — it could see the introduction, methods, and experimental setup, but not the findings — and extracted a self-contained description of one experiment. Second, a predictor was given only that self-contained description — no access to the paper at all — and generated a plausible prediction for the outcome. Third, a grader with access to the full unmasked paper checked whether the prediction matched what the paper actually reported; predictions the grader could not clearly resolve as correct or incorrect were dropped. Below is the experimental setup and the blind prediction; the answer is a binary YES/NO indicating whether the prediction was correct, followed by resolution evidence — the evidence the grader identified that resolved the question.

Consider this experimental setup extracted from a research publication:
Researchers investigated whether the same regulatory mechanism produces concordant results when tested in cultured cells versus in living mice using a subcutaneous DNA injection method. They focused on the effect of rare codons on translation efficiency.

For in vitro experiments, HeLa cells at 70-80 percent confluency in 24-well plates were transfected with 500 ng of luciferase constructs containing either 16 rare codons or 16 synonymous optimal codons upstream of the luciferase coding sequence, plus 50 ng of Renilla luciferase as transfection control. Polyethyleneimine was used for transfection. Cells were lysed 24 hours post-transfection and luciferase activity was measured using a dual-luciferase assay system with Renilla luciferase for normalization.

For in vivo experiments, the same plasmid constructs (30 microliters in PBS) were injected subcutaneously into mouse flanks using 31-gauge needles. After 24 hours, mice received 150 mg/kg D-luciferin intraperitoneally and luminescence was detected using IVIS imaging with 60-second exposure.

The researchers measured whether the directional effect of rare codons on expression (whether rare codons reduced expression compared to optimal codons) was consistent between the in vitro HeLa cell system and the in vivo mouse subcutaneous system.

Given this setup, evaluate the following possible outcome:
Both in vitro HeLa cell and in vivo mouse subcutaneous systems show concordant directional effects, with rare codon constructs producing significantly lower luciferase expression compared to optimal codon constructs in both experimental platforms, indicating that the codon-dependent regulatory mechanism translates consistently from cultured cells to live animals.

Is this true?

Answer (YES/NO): YES